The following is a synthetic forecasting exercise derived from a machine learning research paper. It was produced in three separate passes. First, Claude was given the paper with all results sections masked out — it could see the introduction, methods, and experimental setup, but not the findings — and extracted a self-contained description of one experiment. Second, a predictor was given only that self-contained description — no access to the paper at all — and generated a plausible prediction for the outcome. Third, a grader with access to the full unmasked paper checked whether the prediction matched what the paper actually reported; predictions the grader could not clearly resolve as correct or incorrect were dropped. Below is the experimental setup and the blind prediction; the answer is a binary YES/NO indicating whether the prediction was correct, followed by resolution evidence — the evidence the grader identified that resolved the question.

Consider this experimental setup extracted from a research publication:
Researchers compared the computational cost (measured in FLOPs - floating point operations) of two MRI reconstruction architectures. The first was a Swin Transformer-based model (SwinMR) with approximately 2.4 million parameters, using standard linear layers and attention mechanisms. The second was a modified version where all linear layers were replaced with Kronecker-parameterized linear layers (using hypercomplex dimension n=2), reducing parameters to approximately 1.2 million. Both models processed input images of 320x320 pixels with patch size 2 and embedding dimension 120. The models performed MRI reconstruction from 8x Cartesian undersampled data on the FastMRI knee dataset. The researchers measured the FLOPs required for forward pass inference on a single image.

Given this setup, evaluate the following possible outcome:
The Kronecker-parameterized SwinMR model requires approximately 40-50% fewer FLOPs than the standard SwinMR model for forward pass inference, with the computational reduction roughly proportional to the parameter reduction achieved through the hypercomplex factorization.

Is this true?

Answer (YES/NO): NO